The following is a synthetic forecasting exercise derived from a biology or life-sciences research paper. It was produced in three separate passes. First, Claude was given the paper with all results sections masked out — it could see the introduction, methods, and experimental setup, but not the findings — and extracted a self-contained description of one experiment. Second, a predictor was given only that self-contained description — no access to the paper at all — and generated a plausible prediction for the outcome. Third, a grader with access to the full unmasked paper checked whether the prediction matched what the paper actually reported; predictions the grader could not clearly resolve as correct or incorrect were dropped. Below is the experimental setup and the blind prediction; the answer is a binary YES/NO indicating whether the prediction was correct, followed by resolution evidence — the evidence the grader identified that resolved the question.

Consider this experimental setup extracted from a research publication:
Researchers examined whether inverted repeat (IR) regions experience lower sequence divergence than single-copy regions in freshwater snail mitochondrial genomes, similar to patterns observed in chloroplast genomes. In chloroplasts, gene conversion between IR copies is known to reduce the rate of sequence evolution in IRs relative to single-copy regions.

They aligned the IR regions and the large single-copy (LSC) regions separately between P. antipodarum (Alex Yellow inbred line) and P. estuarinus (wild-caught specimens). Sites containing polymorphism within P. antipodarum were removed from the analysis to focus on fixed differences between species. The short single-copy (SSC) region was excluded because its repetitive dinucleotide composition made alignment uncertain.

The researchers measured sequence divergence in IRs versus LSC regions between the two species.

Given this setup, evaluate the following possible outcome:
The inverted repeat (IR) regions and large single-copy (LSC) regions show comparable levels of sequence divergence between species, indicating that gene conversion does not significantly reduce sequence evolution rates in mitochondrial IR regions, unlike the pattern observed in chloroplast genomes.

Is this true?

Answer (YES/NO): NO